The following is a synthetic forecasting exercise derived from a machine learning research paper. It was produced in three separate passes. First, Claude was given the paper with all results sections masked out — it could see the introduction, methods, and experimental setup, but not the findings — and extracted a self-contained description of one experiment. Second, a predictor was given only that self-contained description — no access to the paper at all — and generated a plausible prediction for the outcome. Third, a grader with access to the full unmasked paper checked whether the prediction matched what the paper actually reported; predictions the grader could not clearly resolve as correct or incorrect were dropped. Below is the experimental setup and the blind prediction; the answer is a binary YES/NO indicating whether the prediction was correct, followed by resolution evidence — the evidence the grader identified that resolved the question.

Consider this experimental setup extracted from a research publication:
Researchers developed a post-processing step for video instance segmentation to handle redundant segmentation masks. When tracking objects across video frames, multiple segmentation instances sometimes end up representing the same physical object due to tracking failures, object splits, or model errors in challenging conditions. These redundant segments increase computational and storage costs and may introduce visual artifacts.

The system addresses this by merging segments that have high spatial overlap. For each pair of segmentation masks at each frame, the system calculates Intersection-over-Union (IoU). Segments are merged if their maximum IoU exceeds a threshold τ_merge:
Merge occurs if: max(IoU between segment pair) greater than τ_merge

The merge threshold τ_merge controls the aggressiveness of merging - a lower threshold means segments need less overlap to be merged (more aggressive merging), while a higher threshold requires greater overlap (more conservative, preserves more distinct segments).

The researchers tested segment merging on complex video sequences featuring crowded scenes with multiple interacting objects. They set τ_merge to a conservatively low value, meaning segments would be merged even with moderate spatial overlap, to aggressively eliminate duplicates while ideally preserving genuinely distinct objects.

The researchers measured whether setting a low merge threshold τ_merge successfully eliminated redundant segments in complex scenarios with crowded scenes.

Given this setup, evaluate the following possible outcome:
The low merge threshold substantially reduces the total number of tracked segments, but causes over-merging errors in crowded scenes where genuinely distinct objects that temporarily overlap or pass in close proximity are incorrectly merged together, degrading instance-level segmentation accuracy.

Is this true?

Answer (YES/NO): NO